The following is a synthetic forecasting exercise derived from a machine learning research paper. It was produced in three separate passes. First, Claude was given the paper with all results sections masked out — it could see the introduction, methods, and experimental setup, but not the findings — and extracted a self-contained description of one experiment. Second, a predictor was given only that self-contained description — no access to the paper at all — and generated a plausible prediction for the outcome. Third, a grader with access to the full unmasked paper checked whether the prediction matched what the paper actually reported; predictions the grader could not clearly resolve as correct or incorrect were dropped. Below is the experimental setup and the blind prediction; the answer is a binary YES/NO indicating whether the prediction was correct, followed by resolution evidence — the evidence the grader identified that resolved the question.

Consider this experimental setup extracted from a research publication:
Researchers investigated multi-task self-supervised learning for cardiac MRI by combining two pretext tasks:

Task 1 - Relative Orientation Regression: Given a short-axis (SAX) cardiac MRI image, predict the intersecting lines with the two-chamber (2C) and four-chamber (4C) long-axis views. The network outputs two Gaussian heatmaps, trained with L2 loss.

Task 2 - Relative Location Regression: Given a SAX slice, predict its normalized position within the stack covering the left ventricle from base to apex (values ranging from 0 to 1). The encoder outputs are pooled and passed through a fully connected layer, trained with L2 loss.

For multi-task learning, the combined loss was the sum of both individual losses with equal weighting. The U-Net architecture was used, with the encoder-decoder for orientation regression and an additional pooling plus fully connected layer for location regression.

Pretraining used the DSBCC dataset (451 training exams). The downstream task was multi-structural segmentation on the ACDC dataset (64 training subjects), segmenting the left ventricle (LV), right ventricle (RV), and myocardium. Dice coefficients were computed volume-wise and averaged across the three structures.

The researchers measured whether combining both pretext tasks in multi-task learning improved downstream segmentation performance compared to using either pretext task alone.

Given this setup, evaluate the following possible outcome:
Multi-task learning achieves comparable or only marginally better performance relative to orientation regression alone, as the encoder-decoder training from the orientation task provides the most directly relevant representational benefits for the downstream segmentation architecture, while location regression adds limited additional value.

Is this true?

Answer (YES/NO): NO